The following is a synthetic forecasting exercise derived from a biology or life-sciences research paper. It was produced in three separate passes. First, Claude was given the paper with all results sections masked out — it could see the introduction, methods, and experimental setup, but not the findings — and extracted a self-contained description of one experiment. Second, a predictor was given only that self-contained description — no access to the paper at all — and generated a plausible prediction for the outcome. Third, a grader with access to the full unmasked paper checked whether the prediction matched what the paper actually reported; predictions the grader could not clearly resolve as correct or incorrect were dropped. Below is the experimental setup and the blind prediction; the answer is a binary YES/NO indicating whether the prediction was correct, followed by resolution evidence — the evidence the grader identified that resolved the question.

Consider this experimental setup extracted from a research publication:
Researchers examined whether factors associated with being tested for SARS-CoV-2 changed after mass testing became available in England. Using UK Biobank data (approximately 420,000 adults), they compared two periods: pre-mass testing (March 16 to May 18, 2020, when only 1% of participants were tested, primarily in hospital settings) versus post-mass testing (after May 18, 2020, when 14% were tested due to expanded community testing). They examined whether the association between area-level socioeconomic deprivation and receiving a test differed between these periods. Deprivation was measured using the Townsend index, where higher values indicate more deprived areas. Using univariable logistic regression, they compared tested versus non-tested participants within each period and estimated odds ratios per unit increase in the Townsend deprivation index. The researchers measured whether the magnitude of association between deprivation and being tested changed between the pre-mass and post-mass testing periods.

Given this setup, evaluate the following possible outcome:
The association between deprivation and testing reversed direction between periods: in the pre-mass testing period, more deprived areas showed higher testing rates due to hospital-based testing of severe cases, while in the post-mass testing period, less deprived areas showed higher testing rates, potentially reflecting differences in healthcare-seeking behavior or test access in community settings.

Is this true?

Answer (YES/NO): NO